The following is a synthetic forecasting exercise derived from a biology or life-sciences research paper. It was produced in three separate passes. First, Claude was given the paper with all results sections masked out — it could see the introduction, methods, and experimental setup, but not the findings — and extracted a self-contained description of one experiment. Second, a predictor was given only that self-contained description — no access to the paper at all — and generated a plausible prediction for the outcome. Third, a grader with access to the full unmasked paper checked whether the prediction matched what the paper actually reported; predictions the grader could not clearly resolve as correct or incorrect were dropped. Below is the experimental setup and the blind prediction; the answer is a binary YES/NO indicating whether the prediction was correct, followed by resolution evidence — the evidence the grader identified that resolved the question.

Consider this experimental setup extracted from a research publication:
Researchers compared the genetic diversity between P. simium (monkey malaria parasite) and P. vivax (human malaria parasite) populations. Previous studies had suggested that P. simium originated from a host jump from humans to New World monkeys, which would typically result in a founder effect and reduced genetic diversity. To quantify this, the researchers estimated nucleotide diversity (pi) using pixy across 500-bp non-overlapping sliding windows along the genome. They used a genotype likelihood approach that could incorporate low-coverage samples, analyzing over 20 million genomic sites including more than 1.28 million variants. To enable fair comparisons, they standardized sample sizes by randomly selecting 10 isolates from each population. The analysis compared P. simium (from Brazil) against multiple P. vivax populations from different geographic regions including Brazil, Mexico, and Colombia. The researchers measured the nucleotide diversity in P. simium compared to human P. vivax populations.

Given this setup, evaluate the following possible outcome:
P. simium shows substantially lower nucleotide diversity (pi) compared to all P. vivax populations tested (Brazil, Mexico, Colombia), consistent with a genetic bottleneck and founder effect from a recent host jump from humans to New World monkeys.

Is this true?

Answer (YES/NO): NO